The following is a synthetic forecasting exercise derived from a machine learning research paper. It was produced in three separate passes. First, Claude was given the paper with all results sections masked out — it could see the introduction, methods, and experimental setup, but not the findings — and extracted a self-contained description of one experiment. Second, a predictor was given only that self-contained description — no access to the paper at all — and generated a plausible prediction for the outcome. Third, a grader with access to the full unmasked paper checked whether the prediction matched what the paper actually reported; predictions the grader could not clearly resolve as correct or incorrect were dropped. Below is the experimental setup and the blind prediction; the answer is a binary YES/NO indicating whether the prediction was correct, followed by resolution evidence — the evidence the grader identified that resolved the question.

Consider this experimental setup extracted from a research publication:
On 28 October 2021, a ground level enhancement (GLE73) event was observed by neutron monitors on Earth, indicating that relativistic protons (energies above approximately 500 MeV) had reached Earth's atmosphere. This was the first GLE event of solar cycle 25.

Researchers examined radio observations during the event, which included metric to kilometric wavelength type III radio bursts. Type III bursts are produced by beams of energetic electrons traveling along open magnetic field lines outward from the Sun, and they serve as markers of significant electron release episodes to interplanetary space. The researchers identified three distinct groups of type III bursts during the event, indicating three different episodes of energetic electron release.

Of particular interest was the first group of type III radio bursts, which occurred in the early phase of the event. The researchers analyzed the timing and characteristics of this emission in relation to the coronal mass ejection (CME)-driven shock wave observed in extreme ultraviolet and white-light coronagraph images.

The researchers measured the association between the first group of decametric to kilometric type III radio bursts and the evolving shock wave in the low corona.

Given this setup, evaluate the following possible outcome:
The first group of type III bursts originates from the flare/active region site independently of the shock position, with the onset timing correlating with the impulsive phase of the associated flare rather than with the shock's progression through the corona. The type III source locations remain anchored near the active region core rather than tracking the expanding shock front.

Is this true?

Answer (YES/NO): NO